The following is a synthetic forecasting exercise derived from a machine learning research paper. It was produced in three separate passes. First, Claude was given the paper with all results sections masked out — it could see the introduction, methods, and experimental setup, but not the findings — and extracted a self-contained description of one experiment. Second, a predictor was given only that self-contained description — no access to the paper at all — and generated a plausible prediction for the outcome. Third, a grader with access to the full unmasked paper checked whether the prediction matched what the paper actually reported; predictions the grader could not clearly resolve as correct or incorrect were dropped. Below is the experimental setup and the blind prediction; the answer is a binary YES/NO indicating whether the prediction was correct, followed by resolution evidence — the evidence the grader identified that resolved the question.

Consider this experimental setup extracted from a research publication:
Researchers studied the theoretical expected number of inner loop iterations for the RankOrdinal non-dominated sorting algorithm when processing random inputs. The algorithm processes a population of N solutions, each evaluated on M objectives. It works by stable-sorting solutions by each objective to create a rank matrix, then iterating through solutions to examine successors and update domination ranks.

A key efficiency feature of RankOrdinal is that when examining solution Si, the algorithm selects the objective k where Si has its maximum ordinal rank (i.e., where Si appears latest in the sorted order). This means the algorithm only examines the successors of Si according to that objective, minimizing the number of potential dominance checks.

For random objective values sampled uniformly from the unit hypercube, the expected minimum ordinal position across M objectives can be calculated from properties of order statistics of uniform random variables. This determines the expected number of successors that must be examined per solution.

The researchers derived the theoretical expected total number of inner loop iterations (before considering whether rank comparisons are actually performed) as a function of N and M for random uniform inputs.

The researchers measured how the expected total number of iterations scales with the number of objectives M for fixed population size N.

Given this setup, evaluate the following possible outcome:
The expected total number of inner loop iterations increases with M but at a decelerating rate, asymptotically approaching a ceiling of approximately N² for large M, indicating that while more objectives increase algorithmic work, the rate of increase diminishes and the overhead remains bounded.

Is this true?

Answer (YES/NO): NO